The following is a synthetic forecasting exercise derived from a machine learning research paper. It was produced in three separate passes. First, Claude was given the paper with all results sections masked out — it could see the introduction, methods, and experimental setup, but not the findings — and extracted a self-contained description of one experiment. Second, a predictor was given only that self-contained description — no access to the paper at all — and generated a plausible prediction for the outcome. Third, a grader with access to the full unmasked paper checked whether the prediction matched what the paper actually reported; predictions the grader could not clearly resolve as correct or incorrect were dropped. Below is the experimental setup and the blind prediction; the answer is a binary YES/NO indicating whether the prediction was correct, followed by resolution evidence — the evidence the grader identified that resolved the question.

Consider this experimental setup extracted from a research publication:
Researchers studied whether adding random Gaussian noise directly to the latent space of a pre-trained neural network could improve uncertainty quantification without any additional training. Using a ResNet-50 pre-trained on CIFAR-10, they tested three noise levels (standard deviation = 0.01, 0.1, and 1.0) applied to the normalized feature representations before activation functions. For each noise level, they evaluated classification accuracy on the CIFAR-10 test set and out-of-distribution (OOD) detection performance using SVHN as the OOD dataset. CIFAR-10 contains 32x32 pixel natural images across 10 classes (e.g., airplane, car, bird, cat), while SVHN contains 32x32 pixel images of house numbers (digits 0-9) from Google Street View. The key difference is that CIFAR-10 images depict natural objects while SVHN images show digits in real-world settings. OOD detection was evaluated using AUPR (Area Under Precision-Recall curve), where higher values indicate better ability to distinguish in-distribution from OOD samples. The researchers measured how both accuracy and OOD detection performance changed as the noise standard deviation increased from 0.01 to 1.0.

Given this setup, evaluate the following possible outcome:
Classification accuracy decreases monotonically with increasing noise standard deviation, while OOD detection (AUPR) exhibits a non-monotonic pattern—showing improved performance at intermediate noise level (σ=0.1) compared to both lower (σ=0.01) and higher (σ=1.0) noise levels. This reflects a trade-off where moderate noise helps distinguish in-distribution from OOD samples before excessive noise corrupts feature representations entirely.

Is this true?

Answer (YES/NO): NO